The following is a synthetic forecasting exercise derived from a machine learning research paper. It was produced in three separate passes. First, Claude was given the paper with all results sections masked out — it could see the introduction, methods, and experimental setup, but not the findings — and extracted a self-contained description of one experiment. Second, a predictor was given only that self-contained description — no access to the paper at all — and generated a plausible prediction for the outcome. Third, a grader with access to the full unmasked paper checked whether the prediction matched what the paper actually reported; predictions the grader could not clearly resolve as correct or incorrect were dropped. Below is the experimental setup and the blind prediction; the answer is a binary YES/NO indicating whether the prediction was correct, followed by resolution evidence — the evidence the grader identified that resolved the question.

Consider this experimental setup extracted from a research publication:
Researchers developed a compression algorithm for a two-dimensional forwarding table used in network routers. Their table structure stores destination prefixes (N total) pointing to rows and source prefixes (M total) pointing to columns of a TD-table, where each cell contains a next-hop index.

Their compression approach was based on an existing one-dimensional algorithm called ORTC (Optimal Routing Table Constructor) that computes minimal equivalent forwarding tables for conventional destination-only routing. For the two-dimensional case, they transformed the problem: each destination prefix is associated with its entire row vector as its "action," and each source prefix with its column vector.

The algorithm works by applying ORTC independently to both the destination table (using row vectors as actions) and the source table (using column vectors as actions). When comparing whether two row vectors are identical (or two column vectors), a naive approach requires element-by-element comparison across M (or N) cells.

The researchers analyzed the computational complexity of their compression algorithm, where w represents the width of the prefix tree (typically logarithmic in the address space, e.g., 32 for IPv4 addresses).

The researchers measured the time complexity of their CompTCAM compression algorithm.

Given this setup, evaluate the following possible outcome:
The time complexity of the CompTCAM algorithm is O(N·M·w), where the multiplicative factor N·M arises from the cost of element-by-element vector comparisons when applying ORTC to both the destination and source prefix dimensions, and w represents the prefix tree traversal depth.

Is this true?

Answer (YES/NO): YES